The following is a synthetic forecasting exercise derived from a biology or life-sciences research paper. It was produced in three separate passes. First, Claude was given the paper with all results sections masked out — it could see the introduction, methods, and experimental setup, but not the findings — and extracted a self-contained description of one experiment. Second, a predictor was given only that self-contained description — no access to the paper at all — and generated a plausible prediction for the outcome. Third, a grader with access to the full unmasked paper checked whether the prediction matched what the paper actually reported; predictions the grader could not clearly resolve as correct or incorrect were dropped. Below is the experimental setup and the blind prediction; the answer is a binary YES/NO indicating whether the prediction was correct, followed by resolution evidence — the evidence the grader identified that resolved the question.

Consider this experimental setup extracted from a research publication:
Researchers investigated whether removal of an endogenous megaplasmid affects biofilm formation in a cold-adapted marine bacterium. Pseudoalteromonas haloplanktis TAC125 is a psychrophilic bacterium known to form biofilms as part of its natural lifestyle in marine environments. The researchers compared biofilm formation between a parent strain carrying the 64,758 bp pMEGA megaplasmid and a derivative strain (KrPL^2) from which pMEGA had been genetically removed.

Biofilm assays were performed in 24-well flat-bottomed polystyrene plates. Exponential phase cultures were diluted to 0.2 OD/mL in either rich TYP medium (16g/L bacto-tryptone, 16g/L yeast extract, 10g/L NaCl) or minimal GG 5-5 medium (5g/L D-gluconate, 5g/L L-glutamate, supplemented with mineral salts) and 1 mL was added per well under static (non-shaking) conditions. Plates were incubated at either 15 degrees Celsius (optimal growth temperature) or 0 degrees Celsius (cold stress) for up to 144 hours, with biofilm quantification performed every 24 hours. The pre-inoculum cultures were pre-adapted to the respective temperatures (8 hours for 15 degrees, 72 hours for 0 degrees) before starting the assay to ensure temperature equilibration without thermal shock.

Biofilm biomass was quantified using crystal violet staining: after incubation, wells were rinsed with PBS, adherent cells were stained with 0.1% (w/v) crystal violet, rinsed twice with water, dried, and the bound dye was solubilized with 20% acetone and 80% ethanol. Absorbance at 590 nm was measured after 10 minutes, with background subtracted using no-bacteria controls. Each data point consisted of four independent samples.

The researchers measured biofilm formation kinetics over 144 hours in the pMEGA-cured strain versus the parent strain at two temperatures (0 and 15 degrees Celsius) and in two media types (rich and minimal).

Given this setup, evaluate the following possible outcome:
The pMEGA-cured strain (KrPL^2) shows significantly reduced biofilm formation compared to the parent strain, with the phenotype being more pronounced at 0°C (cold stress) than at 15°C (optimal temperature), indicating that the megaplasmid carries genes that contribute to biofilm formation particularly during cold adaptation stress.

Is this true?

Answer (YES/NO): NO